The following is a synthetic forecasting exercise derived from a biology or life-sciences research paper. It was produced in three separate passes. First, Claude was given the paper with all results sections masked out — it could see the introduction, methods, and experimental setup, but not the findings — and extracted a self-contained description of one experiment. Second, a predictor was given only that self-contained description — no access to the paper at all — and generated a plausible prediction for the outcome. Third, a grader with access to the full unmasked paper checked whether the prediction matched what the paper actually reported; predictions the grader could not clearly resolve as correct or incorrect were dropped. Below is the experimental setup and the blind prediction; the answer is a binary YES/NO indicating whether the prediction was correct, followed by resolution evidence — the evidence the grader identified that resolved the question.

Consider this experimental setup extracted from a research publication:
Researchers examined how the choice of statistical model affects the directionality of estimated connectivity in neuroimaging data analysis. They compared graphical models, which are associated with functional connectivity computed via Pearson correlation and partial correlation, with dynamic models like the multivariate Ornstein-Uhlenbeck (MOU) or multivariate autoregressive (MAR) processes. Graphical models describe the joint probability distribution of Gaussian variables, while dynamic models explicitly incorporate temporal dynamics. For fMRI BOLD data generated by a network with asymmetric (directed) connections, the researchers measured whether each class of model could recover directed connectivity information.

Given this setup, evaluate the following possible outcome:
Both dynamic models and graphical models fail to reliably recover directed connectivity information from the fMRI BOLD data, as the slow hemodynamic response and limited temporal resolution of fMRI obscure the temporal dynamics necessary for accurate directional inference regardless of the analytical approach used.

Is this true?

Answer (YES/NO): NO